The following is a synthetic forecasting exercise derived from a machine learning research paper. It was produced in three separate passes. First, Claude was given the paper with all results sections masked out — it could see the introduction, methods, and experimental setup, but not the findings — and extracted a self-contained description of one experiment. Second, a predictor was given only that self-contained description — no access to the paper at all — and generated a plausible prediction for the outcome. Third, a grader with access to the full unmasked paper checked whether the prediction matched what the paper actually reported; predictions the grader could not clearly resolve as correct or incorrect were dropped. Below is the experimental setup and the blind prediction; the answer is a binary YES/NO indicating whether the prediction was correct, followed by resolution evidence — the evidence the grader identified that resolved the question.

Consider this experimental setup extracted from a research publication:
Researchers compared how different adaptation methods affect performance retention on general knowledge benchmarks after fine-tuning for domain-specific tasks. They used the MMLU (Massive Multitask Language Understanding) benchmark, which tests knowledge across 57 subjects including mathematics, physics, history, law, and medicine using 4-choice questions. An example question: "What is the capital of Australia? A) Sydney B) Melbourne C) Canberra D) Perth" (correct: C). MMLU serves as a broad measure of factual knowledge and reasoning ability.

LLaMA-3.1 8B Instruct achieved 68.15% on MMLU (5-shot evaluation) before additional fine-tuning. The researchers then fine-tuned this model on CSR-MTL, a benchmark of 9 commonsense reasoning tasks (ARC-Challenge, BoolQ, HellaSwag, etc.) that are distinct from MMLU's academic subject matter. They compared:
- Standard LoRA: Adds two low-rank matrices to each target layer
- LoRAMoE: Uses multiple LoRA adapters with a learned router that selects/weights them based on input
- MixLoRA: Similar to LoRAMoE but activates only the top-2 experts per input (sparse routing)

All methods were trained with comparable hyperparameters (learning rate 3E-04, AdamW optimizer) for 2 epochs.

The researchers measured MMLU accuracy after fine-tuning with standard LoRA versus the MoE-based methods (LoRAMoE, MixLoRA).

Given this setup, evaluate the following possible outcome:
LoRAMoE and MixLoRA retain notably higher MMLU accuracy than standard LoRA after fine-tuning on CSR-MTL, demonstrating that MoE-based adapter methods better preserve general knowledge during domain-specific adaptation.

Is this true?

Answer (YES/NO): YES